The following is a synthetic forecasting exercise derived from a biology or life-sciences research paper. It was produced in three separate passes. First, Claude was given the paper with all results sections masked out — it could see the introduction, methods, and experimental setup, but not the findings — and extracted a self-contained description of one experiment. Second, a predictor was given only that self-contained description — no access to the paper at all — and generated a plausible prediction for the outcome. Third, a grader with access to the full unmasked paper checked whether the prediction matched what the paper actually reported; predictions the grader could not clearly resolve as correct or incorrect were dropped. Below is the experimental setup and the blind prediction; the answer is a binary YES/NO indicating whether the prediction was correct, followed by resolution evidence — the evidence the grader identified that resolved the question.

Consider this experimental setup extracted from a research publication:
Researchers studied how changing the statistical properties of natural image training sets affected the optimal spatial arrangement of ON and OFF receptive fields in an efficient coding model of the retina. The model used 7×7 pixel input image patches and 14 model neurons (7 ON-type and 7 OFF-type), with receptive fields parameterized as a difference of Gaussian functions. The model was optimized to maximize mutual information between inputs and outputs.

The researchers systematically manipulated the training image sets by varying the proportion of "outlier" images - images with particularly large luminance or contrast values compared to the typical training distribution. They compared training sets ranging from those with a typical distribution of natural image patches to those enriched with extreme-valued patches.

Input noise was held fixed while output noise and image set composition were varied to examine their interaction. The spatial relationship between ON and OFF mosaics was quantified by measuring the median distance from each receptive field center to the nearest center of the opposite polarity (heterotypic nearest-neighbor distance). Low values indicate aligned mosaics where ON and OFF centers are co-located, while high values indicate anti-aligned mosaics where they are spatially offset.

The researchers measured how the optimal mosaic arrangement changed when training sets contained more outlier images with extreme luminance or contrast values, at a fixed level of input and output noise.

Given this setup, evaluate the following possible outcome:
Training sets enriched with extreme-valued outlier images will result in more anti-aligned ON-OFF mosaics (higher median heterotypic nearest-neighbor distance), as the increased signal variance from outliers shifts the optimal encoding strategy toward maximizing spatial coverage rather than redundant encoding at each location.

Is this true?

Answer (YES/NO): YES